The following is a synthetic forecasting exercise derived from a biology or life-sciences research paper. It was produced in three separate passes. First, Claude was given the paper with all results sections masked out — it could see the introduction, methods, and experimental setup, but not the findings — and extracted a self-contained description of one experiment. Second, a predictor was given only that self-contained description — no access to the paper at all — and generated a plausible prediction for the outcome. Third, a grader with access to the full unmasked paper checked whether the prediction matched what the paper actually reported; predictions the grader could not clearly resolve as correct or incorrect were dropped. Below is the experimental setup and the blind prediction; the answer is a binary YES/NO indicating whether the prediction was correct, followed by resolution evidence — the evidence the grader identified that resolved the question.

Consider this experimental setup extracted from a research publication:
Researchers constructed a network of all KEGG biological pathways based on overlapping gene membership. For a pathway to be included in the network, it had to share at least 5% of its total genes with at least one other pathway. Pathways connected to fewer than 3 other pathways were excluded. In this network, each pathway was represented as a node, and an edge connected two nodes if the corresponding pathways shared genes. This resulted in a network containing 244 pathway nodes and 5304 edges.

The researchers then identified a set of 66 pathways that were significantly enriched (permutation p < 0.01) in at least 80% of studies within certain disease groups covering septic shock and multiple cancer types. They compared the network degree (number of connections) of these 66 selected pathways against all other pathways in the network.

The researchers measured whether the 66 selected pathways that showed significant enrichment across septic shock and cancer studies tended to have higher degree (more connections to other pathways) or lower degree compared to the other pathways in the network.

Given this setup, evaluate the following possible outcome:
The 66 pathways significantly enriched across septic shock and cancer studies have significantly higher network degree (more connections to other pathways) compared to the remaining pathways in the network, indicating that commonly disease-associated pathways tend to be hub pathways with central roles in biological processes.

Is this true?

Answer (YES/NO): YES